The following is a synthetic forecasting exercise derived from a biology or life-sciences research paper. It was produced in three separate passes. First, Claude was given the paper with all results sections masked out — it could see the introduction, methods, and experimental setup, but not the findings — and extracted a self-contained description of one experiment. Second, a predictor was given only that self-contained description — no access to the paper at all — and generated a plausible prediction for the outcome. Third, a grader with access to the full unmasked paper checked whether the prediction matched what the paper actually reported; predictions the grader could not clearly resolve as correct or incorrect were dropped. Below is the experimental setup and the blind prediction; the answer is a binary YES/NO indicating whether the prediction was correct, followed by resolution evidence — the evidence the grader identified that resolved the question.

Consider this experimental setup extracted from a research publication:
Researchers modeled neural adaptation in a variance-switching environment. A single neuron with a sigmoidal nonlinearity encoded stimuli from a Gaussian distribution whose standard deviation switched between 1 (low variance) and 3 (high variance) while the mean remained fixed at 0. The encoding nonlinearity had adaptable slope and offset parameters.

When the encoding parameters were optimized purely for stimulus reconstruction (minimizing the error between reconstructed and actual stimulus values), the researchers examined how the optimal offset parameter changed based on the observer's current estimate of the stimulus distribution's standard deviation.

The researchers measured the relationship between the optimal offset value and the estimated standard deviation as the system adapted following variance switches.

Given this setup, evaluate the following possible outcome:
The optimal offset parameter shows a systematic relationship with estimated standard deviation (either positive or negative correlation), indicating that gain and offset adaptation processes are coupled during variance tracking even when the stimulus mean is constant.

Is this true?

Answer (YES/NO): NO